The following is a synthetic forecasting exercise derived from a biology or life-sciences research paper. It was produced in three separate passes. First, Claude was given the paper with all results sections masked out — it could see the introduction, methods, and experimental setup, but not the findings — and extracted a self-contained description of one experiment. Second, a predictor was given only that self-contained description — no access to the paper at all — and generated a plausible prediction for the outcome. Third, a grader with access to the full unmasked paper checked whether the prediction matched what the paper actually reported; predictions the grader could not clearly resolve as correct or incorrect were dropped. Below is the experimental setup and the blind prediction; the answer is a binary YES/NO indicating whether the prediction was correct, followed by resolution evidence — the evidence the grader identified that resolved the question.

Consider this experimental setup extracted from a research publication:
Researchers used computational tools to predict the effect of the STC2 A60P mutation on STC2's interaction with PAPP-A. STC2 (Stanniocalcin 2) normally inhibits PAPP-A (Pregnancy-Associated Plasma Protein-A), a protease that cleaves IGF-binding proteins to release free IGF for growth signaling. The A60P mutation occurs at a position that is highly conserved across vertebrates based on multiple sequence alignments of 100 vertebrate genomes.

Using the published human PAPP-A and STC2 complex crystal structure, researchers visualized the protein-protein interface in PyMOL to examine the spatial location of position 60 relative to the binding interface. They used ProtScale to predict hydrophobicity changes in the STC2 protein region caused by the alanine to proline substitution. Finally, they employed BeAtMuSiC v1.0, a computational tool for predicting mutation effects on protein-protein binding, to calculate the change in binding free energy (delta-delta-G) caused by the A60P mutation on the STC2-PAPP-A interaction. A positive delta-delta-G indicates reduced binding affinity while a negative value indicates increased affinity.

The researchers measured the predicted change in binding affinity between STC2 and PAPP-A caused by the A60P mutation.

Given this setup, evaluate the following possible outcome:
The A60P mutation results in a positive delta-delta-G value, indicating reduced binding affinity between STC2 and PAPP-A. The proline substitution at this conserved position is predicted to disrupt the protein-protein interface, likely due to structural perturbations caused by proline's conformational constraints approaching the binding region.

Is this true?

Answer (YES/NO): YES